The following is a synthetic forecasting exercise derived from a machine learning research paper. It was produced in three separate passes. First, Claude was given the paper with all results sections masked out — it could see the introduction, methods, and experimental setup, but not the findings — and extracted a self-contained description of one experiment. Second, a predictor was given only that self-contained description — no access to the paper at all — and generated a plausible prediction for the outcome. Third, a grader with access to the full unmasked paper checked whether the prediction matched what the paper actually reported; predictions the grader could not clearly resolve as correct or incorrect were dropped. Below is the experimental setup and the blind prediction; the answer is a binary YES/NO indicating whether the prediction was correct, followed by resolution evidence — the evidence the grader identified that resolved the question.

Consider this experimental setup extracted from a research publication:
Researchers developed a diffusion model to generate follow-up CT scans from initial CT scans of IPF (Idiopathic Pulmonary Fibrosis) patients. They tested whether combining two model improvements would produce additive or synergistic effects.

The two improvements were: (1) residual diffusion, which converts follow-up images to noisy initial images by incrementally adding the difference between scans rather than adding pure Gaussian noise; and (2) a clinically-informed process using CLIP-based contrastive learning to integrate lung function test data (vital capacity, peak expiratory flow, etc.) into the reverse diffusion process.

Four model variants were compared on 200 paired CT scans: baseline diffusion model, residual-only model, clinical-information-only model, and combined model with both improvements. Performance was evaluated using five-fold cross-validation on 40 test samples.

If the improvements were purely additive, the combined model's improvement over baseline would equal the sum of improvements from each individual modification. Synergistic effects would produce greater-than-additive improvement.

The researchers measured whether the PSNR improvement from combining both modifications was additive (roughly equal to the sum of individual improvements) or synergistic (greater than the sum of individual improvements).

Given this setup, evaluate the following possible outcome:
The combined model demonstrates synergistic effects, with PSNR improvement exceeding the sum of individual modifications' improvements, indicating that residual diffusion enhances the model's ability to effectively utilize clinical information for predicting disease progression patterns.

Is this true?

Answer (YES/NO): YES